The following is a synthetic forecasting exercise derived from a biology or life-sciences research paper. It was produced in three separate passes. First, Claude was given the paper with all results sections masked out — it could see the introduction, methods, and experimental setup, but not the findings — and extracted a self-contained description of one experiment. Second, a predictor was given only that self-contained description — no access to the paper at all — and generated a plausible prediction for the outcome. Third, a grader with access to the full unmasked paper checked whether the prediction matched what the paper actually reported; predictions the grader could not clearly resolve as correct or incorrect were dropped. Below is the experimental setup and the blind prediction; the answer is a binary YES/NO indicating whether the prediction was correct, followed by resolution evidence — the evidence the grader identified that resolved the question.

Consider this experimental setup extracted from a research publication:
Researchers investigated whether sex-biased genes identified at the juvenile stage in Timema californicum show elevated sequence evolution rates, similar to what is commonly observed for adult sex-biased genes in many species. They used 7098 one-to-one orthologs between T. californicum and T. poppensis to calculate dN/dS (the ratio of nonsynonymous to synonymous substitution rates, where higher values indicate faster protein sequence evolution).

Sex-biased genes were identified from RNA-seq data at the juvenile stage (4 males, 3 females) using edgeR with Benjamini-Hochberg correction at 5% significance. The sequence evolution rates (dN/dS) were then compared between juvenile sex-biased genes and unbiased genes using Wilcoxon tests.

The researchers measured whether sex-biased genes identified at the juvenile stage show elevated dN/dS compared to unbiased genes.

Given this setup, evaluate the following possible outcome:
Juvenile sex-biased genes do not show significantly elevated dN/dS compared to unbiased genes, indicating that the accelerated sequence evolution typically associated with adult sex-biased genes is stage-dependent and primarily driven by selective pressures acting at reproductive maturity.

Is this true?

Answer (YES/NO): NO